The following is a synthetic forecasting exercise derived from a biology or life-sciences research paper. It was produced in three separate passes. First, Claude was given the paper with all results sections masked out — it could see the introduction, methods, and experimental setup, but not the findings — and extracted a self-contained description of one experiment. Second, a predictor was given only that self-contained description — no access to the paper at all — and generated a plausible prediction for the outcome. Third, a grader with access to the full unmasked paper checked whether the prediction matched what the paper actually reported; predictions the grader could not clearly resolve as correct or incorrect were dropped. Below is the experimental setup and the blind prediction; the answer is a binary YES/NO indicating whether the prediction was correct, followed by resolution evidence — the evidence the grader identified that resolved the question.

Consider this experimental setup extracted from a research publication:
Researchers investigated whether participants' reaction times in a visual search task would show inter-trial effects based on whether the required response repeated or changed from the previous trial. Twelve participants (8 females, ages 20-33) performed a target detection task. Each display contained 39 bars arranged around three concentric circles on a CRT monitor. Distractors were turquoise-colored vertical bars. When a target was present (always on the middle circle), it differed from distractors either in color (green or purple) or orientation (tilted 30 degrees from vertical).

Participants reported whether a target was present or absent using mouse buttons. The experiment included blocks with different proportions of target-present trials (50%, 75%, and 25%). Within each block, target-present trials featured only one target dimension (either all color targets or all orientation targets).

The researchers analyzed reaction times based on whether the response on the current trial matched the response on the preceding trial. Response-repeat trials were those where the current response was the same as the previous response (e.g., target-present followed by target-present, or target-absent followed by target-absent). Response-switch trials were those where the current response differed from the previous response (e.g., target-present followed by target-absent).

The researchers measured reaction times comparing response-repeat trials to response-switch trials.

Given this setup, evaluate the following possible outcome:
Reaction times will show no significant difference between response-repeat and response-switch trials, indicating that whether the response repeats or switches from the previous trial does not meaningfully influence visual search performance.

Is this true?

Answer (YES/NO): NO